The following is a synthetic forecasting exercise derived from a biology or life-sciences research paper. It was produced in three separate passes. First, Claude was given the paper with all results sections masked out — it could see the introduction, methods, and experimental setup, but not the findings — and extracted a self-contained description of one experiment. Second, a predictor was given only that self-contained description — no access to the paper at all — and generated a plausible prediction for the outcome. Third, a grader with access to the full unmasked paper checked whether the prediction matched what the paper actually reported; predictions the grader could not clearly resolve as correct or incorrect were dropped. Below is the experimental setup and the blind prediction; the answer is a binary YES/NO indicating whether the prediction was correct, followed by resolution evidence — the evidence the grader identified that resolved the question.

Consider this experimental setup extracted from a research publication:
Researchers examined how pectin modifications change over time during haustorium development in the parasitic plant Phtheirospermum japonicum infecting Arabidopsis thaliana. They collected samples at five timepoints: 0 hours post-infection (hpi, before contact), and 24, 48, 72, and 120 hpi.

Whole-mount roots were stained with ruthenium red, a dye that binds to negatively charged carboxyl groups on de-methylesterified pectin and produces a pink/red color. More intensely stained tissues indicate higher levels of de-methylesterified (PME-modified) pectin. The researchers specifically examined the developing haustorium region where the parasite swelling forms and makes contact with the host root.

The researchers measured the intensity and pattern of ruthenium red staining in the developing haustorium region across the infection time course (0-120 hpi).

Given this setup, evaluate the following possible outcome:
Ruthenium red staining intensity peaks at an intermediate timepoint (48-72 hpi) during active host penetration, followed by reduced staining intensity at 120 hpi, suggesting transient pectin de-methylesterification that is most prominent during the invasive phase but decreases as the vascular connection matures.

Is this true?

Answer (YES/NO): NO